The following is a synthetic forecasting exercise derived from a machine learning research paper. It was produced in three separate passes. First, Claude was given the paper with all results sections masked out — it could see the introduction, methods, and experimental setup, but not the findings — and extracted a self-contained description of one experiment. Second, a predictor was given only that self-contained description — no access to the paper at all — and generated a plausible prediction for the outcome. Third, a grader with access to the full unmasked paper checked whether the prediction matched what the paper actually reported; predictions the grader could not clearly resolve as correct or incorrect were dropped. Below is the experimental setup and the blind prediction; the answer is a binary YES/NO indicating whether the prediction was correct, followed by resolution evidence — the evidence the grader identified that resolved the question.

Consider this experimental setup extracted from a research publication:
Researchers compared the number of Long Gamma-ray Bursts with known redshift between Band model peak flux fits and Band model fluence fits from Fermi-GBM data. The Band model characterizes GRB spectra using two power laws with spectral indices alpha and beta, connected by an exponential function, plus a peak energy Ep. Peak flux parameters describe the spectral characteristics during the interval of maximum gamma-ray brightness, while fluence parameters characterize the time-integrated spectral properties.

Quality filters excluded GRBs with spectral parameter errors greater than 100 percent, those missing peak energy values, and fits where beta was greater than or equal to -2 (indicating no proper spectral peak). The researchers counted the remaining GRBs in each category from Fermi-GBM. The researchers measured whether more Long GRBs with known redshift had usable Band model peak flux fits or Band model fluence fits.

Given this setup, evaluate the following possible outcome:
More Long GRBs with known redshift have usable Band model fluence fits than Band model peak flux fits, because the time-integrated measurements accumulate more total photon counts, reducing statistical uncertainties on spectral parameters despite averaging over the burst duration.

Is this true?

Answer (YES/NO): NO